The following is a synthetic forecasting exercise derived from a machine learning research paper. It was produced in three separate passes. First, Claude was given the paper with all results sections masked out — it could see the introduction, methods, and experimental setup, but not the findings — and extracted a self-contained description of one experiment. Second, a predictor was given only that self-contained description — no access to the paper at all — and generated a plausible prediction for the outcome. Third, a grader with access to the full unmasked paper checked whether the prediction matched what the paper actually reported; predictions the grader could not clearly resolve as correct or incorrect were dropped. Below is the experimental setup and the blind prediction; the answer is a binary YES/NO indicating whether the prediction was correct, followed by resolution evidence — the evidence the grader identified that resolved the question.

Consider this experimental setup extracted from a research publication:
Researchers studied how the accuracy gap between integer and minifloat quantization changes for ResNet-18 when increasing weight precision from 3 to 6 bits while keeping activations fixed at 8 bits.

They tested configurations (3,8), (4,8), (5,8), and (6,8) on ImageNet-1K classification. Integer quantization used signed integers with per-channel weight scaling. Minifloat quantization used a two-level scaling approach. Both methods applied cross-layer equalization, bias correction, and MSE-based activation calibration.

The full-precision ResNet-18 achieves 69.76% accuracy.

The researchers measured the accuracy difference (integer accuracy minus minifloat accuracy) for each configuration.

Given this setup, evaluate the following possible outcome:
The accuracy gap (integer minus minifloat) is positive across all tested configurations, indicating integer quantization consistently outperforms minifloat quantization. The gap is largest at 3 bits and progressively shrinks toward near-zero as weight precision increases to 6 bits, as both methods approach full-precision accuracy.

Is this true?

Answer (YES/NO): NO